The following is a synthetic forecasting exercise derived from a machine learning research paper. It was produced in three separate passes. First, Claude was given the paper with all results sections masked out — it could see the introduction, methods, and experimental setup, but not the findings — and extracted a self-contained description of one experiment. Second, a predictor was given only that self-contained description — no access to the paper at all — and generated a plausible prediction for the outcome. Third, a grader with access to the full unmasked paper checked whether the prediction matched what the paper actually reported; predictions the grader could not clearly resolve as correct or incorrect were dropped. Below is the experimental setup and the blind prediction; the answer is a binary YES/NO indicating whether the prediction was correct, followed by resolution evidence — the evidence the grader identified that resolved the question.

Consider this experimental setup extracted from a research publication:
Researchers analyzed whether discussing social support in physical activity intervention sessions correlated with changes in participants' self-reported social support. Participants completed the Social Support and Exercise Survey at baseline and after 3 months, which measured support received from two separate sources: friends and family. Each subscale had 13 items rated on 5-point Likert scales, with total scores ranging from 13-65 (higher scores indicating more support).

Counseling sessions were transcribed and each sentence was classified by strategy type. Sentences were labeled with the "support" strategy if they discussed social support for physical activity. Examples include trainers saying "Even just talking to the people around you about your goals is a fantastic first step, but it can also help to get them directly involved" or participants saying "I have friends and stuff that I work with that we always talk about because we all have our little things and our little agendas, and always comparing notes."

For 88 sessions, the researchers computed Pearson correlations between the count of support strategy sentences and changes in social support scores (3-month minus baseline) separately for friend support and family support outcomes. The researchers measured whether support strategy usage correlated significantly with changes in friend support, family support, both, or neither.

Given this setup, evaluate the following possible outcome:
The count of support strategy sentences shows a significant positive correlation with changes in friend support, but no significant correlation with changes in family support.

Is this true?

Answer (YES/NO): YES